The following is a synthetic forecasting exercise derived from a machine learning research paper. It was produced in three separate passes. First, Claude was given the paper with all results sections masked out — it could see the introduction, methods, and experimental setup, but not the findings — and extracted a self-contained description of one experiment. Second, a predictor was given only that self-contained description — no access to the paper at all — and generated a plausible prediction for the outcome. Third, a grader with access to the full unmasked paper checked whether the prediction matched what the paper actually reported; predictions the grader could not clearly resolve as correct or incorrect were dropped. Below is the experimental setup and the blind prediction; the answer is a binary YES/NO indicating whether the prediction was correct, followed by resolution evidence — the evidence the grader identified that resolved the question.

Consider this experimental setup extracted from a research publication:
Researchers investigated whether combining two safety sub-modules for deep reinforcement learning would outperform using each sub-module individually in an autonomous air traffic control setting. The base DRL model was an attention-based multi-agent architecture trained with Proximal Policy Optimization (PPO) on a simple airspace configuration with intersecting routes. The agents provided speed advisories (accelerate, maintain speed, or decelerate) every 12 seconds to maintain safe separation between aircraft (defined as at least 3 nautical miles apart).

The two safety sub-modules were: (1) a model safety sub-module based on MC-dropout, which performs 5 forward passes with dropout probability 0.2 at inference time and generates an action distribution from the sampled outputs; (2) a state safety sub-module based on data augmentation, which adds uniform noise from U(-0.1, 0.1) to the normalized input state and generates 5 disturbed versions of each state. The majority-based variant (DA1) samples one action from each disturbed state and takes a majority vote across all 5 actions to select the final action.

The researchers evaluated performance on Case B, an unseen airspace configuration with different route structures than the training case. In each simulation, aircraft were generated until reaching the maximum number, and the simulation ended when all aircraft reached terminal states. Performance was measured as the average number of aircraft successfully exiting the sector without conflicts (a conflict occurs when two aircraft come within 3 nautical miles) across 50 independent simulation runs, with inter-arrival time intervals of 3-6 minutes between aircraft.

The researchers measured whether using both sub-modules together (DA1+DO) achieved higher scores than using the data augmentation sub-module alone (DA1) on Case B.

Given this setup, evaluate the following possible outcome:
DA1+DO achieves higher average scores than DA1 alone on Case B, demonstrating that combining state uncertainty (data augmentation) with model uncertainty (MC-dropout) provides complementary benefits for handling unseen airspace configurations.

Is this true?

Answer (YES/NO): NO